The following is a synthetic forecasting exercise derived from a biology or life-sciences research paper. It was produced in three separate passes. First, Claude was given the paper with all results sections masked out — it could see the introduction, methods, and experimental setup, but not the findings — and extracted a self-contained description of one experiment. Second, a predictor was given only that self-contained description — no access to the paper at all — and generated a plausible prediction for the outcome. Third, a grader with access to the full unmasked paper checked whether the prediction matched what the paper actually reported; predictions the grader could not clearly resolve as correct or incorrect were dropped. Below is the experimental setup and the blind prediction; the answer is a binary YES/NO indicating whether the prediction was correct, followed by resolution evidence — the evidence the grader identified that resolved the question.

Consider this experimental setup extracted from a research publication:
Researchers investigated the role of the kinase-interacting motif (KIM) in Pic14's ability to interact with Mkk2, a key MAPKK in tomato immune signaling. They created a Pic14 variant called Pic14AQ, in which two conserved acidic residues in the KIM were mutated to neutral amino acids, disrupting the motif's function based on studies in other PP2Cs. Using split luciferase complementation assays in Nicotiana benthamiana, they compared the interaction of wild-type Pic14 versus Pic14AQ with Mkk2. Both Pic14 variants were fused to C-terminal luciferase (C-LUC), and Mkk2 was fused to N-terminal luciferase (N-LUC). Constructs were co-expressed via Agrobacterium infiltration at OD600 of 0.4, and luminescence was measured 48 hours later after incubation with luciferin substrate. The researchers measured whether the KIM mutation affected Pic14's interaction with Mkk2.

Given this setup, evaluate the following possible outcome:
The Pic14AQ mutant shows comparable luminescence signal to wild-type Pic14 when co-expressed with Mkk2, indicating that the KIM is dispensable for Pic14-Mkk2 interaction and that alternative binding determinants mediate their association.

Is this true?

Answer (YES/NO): NO